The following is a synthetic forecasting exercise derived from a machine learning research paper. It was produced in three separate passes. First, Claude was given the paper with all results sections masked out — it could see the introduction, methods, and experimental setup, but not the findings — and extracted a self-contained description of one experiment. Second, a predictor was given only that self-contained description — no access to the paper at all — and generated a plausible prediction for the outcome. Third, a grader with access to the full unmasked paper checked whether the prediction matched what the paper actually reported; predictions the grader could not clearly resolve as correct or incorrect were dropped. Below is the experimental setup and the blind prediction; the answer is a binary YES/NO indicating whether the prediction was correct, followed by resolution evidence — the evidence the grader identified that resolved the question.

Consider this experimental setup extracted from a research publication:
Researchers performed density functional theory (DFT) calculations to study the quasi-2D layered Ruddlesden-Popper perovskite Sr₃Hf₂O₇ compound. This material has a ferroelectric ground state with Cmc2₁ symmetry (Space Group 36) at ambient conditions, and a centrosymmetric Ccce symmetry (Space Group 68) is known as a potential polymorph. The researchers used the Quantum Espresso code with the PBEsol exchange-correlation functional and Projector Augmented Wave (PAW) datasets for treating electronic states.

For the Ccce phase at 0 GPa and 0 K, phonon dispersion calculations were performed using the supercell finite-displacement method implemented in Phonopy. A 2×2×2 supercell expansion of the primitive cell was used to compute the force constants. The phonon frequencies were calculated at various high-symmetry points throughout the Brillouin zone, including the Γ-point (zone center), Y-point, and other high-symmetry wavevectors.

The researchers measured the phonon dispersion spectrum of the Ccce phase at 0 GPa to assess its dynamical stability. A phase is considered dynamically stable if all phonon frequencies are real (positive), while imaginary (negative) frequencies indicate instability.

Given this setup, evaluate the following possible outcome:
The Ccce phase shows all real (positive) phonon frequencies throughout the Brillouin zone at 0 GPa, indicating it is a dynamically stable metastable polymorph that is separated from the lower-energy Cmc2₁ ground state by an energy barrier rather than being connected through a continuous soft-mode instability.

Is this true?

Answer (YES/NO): NO